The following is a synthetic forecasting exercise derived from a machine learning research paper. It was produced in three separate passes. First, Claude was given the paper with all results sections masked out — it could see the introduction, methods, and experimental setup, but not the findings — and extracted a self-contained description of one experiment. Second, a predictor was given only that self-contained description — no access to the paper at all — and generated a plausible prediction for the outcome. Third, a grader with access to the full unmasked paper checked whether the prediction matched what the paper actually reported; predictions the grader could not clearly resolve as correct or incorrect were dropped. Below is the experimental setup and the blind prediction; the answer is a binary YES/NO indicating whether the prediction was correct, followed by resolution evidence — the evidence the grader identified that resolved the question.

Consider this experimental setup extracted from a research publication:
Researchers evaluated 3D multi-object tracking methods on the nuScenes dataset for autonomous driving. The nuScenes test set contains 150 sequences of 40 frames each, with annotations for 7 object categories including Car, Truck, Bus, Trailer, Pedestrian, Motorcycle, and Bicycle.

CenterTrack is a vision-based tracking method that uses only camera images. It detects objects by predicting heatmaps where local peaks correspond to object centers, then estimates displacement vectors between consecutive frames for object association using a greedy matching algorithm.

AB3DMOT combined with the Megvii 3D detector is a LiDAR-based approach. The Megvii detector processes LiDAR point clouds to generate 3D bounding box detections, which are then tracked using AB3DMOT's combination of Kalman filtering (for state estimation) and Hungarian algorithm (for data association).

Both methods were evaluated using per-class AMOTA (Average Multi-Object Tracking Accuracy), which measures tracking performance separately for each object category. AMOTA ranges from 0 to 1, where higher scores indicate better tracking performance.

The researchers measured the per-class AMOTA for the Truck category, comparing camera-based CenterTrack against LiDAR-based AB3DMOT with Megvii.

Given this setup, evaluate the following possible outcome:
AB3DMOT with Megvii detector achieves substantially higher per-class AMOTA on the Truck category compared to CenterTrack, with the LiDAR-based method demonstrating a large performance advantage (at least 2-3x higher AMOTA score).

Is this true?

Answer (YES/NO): YES